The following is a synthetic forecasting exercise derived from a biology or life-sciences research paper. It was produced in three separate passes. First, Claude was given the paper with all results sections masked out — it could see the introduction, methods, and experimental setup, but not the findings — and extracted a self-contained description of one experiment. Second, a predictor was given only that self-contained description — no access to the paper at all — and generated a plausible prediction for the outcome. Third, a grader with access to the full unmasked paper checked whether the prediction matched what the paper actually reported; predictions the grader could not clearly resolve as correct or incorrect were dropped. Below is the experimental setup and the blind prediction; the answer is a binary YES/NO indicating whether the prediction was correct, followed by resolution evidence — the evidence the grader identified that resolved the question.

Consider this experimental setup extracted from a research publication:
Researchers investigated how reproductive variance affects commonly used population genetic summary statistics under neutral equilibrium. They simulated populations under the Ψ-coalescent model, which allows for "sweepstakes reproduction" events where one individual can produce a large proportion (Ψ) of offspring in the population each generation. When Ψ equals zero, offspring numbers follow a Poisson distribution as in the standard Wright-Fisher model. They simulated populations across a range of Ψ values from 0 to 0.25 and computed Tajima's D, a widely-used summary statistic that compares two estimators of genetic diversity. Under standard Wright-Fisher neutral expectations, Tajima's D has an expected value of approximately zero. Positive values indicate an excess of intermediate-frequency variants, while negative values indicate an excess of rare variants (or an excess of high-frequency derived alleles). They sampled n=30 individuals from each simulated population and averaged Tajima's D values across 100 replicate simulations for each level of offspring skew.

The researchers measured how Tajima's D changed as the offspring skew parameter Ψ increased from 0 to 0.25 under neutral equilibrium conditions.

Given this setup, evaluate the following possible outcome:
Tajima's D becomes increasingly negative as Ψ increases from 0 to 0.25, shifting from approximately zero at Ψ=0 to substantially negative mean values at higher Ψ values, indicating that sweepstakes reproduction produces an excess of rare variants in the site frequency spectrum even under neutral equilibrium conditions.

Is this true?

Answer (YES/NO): YES